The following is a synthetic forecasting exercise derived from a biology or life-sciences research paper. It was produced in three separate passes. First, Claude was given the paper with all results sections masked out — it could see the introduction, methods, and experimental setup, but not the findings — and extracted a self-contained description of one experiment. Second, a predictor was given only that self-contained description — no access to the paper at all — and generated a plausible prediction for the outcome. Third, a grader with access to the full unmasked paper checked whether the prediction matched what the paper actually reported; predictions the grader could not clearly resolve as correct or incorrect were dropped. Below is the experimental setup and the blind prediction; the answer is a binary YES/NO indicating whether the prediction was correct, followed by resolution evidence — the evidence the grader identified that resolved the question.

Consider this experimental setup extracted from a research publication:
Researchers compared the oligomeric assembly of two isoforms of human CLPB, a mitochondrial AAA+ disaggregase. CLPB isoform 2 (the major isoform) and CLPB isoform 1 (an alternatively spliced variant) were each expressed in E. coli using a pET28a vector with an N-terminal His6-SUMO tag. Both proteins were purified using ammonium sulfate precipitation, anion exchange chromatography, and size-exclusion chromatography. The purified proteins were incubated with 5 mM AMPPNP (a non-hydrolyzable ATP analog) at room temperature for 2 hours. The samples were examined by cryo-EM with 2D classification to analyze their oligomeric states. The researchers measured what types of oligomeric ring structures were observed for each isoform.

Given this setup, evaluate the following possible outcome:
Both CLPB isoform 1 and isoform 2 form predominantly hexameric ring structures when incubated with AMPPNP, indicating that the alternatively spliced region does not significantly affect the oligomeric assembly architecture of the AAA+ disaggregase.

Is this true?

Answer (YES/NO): NO